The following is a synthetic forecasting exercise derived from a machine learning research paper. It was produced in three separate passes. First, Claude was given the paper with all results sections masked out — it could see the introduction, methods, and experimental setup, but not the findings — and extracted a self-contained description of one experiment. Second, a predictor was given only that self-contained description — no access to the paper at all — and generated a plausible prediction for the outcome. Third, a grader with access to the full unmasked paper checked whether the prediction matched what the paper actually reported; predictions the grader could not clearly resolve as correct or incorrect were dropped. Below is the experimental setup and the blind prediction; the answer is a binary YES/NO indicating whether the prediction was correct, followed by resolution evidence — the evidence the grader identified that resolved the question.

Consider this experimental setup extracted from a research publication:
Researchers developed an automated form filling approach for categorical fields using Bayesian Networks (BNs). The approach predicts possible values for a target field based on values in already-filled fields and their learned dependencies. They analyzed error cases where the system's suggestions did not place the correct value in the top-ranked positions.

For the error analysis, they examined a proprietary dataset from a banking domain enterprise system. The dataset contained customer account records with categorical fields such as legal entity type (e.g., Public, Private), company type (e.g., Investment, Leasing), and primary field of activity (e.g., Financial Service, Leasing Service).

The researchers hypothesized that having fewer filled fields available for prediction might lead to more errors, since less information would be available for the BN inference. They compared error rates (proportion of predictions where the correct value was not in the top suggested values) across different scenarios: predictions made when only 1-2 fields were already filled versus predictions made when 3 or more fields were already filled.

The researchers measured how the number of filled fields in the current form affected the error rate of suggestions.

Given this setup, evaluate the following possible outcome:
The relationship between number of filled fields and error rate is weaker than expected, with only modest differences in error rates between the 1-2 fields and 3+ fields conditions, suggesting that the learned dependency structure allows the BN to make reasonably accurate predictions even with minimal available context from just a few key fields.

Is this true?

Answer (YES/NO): NO